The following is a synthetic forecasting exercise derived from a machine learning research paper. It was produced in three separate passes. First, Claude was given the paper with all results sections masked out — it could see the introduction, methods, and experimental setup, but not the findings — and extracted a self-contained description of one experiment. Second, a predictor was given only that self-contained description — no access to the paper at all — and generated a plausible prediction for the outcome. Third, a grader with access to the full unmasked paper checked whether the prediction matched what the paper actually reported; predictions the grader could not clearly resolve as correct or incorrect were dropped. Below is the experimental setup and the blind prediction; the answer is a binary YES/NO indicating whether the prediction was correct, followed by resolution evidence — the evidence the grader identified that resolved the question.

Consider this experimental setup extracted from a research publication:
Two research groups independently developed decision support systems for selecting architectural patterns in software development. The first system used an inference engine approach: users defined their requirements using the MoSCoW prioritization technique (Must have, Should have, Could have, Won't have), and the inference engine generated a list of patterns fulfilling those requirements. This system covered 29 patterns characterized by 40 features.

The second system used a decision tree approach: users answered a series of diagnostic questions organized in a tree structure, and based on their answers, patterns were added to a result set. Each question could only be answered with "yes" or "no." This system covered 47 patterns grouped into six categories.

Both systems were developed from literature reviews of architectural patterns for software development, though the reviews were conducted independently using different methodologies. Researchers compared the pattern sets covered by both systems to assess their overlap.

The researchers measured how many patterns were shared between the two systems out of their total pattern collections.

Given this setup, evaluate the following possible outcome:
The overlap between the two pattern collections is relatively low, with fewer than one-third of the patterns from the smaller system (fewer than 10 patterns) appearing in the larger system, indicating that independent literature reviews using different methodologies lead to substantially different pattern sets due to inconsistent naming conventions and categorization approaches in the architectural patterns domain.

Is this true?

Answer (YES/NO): YES